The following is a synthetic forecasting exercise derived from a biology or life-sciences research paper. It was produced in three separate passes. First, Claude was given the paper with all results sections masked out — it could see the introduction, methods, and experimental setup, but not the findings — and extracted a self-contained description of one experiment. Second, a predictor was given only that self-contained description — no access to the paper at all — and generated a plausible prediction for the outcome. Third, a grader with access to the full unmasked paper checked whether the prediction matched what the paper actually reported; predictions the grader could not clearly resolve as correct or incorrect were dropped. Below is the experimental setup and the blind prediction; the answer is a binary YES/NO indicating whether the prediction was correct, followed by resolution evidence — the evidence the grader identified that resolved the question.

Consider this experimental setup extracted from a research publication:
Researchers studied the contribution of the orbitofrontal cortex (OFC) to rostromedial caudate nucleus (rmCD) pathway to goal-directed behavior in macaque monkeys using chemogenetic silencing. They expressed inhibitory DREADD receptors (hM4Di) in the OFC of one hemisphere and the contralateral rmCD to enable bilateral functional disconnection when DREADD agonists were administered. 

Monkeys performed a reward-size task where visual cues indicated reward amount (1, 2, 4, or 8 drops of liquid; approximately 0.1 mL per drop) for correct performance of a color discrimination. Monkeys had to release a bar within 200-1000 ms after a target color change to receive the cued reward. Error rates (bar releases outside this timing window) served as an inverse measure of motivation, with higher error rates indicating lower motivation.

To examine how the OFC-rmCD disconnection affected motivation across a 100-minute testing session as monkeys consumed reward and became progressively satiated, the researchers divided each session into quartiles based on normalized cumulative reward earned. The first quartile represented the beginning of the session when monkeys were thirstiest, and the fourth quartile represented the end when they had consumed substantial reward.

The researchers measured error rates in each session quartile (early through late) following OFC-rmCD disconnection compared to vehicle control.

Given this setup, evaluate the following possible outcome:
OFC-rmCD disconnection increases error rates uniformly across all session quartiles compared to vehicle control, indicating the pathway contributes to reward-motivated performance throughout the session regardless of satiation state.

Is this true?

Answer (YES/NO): NO